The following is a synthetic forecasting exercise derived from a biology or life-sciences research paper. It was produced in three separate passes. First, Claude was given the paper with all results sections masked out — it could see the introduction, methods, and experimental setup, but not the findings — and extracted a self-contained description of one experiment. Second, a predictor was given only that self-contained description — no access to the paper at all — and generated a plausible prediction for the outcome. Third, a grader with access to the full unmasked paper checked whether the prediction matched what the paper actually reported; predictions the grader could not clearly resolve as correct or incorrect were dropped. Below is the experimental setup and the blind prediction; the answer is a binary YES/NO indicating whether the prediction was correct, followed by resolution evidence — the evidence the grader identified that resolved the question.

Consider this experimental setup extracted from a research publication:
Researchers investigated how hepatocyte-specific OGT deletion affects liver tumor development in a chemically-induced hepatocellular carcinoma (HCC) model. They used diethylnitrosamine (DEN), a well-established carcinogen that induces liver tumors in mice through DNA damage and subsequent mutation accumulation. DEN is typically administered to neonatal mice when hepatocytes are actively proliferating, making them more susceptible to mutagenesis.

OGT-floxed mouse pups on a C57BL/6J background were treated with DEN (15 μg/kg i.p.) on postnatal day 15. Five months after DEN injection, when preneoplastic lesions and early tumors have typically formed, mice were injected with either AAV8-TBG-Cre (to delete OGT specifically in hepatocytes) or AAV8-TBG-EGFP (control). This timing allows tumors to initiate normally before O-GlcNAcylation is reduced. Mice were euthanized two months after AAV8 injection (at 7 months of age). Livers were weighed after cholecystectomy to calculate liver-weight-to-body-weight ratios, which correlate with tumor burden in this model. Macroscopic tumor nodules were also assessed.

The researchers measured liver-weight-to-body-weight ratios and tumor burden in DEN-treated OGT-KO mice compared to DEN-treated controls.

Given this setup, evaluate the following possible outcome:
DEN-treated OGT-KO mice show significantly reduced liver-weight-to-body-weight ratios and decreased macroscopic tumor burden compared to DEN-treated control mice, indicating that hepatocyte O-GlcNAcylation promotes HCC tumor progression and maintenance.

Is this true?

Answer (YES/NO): NO